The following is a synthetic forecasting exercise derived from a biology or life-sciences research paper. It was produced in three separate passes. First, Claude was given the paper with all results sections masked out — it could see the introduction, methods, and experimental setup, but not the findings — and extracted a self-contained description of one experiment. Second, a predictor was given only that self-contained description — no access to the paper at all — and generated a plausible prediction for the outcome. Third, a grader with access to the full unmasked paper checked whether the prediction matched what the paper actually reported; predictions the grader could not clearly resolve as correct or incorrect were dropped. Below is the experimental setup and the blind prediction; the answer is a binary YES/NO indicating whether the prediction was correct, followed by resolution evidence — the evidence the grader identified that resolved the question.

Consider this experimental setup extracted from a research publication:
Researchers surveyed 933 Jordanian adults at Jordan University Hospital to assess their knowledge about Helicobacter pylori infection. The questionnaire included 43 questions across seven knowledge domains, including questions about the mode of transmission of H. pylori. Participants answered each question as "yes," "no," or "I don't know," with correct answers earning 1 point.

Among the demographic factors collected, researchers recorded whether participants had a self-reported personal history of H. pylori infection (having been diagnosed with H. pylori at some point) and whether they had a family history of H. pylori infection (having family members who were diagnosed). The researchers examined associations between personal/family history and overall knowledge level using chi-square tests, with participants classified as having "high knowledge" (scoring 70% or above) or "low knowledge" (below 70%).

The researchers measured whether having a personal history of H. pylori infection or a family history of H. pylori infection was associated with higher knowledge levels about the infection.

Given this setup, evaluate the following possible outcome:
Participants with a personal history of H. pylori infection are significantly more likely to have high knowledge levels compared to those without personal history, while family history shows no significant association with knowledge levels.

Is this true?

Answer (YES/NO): NO